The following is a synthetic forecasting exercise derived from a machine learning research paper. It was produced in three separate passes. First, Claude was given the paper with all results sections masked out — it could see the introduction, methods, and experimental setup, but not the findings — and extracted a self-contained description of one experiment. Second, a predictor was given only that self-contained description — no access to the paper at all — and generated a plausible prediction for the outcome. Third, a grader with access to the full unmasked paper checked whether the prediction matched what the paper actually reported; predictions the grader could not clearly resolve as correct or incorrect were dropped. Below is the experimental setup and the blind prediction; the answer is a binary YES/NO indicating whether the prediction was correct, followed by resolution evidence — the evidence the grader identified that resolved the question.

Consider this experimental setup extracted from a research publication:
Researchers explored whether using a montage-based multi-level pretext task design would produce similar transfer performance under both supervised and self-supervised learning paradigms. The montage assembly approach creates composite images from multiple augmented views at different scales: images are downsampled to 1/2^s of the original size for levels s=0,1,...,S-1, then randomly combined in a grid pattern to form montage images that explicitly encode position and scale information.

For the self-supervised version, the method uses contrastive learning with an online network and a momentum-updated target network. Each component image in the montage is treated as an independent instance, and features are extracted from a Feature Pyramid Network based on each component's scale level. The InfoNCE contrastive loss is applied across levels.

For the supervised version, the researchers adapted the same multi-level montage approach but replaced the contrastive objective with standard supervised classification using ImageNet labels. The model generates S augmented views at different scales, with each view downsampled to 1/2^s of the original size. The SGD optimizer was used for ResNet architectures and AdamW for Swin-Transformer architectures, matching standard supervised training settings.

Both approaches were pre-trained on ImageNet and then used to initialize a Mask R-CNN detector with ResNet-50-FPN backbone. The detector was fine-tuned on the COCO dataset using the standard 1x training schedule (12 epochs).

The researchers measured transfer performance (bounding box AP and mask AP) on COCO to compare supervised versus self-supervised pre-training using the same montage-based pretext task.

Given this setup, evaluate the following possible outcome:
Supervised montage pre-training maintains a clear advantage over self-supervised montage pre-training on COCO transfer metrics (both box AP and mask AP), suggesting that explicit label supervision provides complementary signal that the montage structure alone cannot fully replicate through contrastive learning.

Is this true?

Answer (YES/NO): NO